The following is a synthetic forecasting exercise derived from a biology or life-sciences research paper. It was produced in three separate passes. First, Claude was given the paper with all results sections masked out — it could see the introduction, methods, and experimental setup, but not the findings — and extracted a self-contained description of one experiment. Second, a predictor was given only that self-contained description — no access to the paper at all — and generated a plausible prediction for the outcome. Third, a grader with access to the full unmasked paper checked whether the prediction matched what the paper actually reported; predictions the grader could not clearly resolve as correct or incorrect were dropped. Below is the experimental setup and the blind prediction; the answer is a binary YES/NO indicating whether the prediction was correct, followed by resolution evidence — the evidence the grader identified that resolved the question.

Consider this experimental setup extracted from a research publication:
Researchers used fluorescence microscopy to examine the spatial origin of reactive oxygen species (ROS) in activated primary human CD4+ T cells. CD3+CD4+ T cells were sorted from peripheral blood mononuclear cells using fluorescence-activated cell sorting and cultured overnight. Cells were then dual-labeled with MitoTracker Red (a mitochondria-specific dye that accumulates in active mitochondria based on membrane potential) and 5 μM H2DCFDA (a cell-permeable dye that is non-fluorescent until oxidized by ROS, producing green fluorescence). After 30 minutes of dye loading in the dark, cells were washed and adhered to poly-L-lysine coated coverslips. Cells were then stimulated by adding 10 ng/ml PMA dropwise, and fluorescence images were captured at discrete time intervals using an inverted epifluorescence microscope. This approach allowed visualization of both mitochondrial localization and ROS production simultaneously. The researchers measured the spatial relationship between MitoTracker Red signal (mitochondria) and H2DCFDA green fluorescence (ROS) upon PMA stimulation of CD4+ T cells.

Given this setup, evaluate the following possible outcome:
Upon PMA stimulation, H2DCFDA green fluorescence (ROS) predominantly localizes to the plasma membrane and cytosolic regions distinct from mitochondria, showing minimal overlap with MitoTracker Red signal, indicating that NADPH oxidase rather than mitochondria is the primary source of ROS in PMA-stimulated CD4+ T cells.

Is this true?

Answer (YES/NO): NO